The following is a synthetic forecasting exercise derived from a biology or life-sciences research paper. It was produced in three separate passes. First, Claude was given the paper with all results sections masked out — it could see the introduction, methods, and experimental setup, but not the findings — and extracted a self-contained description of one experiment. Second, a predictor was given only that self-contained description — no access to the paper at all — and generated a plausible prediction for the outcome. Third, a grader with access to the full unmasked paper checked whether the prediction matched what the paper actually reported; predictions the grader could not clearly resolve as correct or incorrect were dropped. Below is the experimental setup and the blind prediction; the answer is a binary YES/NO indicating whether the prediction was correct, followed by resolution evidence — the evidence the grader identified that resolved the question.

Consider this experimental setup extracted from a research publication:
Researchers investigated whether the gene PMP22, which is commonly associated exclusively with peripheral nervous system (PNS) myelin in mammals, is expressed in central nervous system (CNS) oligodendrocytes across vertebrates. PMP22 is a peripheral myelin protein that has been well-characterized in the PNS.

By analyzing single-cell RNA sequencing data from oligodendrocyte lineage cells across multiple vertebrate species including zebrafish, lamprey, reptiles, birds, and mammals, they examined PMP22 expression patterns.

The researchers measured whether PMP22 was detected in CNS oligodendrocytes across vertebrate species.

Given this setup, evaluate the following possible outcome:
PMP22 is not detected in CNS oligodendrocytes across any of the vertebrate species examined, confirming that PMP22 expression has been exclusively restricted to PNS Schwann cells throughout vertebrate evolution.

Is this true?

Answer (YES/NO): NO